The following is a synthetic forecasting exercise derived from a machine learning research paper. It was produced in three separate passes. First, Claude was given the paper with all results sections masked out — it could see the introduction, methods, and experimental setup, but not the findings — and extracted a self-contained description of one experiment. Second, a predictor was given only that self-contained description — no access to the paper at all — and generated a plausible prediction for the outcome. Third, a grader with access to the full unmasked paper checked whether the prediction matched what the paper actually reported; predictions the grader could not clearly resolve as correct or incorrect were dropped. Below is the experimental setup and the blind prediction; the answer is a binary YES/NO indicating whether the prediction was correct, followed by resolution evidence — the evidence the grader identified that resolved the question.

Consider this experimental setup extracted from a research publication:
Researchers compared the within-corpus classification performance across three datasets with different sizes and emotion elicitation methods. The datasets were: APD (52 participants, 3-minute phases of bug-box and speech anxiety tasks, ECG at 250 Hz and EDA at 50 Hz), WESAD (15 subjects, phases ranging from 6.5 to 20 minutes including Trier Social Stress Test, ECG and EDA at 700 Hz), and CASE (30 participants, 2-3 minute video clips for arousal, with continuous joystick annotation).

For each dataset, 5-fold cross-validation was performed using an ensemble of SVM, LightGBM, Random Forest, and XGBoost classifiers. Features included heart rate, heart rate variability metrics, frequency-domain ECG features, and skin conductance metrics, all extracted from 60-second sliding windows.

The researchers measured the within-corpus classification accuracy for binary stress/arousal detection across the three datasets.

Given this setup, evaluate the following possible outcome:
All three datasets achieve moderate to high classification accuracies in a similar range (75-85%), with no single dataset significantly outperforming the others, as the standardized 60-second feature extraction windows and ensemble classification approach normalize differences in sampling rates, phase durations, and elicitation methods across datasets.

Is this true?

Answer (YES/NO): NO